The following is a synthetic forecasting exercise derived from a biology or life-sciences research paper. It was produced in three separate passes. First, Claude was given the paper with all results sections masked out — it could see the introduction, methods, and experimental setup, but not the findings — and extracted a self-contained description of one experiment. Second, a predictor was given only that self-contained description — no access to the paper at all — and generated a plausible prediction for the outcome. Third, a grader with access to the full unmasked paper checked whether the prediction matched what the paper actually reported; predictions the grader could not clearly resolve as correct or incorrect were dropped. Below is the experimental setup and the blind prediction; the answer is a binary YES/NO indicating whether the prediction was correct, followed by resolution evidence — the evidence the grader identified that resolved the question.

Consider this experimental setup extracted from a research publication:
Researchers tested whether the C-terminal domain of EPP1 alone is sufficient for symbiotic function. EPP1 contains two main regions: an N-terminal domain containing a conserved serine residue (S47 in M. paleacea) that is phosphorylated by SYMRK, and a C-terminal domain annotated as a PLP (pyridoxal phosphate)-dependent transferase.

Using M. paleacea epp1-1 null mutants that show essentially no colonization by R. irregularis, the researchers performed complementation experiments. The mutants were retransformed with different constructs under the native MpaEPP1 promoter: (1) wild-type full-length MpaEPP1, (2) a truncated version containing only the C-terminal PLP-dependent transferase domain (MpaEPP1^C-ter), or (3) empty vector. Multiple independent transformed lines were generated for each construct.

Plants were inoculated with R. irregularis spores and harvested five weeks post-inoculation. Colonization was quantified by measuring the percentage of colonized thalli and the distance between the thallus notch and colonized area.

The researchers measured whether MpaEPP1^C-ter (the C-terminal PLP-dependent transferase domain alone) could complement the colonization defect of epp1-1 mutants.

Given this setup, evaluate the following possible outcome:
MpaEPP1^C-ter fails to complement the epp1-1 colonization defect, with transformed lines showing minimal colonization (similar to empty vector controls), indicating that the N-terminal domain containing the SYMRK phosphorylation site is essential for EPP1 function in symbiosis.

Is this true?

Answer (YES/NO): YES